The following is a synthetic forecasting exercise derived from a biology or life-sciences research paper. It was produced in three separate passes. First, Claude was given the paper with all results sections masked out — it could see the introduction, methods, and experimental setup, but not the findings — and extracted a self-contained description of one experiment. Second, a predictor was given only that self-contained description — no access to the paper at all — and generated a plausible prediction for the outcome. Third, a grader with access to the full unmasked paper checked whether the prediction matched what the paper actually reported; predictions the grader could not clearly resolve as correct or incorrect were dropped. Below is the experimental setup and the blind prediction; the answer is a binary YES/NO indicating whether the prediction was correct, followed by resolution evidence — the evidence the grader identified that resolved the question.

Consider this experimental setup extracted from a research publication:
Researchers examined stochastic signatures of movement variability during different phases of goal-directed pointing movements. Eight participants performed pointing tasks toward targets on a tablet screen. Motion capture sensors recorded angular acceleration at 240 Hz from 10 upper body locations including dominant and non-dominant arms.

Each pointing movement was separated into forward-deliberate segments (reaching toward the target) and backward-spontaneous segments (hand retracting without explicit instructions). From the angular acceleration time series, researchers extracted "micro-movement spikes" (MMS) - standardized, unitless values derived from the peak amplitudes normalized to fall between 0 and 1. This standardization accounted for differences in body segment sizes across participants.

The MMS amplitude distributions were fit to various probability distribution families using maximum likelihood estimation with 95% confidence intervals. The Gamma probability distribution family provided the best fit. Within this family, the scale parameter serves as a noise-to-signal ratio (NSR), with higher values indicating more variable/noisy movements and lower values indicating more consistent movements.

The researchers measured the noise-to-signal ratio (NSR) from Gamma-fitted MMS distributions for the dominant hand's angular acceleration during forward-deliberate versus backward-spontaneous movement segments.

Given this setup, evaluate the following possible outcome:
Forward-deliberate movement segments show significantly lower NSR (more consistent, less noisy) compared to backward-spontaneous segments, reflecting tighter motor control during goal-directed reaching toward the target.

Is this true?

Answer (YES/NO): NO